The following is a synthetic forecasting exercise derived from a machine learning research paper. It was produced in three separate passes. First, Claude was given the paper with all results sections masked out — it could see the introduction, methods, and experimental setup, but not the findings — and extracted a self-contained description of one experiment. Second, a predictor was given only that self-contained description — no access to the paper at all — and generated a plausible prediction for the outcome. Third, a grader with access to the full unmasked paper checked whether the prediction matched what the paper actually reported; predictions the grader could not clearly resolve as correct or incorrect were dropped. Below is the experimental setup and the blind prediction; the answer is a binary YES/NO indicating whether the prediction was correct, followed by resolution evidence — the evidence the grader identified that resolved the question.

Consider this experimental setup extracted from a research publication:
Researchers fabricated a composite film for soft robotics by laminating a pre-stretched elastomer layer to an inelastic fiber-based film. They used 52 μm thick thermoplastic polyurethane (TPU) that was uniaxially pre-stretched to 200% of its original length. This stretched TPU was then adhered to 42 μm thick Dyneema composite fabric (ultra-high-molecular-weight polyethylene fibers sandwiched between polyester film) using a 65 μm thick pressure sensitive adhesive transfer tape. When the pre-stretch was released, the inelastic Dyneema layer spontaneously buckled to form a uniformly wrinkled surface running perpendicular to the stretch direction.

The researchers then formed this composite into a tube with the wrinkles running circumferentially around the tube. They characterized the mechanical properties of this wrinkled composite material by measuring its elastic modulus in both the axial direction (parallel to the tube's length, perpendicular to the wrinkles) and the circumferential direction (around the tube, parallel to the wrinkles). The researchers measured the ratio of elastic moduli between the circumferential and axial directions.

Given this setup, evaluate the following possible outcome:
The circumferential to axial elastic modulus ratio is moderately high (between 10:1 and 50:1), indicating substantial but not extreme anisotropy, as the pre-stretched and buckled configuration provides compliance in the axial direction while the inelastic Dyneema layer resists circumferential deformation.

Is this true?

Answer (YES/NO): NO